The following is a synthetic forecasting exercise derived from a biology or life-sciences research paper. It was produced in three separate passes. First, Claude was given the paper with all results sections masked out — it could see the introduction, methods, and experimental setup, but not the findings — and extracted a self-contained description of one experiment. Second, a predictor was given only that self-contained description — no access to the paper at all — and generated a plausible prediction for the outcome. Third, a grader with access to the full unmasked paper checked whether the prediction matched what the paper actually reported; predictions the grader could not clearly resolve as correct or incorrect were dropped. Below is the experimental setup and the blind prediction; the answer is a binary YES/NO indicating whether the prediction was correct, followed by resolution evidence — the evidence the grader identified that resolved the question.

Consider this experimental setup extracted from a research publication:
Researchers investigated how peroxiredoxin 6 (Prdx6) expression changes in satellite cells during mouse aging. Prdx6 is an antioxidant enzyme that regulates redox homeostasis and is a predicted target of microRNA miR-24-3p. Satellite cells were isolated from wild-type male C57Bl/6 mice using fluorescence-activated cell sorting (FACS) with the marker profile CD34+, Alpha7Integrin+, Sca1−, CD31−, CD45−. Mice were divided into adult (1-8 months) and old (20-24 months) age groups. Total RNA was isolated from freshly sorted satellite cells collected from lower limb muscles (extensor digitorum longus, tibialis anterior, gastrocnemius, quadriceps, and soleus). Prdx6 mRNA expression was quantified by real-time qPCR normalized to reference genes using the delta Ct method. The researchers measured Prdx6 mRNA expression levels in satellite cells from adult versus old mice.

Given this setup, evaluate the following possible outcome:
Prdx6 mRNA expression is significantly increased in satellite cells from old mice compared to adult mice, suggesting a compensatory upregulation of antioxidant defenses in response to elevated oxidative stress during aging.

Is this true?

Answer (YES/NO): YES